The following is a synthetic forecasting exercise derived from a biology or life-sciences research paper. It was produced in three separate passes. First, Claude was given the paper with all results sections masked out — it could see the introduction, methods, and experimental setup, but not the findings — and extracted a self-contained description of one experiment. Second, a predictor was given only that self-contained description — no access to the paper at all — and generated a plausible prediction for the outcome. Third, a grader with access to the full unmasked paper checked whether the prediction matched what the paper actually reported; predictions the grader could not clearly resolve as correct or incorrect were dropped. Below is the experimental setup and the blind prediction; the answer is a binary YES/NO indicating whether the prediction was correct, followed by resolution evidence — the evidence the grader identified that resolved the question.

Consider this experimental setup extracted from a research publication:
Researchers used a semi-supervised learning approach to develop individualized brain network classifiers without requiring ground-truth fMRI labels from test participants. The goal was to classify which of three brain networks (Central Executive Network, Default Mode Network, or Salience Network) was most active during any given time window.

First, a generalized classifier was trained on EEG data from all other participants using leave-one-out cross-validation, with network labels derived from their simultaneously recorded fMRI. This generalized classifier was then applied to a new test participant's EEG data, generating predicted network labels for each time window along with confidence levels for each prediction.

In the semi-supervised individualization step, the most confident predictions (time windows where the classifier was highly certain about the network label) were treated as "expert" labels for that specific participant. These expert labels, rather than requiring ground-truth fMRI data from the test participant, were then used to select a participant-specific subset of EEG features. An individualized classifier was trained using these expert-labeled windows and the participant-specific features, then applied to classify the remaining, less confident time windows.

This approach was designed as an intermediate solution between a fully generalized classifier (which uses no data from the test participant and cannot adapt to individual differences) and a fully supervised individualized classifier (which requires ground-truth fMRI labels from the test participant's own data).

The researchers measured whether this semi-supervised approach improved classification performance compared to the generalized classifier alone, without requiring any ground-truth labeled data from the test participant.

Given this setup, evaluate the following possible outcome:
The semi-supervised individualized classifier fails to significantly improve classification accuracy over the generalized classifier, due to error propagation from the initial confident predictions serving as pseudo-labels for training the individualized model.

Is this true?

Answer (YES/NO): NO